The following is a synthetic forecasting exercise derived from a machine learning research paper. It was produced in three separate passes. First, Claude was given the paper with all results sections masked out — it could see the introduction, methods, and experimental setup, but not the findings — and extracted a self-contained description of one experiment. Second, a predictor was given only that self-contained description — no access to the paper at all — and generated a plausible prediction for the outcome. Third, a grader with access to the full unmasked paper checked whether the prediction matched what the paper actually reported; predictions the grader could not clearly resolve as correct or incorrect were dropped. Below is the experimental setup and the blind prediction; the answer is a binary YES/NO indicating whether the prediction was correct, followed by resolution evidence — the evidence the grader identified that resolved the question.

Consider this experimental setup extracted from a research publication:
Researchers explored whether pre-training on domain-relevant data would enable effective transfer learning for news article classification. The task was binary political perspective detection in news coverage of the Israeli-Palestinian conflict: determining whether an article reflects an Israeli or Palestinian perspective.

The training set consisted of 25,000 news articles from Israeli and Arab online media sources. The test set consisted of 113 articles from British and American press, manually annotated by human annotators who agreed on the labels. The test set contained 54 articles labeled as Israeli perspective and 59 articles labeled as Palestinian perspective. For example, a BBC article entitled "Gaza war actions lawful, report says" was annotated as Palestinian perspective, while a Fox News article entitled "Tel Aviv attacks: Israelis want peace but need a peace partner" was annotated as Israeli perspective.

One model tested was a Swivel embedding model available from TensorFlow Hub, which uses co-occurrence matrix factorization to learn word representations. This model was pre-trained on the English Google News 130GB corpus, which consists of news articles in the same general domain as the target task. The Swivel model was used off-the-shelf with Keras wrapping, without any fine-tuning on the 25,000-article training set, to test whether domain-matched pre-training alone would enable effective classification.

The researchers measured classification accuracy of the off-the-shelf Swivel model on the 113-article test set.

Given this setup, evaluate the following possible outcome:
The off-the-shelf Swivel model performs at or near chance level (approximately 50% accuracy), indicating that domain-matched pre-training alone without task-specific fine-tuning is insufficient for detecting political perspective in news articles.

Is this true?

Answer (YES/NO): NO